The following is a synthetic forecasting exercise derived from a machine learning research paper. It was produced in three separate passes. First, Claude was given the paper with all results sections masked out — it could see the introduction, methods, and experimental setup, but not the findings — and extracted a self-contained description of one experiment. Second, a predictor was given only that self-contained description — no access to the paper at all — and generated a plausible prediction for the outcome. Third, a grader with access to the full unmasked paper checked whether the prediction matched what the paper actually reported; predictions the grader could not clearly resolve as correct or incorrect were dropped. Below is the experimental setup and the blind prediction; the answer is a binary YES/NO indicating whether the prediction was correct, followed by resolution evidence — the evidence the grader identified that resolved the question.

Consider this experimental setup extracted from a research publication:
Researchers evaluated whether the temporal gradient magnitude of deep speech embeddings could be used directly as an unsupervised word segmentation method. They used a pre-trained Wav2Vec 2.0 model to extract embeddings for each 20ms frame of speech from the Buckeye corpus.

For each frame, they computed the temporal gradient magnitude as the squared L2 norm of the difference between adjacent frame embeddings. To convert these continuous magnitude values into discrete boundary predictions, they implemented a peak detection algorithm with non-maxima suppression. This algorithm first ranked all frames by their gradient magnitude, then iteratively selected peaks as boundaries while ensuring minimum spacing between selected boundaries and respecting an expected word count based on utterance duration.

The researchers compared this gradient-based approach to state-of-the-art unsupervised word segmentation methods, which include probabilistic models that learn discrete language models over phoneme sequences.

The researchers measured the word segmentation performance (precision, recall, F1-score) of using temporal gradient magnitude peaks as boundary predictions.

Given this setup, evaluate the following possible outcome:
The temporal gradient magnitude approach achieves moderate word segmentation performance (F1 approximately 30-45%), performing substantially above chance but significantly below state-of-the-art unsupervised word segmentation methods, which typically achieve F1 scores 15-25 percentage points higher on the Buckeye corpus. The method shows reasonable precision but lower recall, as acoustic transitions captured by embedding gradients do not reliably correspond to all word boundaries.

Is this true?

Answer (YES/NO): NO